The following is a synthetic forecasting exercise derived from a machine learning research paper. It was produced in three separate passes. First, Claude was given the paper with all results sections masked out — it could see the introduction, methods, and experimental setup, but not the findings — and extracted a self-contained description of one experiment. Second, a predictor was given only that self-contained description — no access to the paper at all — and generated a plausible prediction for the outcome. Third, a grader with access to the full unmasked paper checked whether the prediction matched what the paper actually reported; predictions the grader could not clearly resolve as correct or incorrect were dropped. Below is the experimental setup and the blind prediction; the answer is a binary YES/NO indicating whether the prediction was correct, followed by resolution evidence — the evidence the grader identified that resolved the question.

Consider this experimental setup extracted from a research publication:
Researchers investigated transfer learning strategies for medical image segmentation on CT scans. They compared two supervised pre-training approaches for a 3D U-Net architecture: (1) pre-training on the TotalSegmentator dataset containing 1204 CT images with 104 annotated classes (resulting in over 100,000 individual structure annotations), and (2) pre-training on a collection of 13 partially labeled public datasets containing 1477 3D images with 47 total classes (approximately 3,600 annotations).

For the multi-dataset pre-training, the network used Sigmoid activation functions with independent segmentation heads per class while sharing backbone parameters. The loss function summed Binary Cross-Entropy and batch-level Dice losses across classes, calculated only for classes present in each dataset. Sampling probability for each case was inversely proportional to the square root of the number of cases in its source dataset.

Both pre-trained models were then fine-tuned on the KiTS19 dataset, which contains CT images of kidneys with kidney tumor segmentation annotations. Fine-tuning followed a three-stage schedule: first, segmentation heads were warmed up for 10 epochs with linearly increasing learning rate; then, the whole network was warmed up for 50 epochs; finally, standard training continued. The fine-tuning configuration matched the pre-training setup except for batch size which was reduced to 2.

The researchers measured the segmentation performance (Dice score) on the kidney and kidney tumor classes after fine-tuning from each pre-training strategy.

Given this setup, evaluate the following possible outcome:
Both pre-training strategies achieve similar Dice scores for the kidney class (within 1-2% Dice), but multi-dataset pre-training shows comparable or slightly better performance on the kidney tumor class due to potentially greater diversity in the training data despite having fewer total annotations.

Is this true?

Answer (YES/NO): YES